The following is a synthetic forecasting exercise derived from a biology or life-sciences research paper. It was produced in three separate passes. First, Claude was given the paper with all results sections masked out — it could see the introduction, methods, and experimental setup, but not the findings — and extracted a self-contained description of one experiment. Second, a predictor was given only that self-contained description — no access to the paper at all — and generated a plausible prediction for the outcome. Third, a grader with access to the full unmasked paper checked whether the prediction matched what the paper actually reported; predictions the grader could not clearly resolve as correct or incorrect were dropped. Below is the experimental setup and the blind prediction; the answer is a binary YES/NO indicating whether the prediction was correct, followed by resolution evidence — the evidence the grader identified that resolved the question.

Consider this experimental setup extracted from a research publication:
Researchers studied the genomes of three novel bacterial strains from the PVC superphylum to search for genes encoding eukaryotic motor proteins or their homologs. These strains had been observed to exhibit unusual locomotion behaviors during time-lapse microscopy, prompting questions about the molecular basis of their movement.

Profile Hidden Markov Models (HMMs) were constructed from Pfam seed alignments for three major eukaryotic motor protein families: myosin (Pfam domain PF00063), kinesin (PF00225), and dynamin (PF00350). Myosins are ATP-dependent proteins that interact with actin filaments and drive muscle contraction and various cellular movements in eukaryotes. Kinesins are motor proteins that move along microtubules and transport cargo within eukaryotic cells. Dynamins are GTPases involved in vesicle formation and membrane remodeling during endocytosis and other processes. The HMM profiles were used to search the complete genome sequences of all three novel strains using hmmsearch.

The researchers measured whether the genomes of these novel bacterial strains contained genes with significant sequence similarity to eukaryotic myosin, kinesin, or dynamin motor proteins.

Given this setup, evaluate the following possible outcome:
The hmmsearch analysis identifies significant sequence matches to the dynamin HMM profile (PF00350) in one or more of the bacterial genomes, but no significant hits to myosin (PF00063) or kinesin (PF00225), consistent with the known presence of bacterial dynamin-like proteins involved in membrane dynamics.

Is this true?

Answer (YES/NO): NO